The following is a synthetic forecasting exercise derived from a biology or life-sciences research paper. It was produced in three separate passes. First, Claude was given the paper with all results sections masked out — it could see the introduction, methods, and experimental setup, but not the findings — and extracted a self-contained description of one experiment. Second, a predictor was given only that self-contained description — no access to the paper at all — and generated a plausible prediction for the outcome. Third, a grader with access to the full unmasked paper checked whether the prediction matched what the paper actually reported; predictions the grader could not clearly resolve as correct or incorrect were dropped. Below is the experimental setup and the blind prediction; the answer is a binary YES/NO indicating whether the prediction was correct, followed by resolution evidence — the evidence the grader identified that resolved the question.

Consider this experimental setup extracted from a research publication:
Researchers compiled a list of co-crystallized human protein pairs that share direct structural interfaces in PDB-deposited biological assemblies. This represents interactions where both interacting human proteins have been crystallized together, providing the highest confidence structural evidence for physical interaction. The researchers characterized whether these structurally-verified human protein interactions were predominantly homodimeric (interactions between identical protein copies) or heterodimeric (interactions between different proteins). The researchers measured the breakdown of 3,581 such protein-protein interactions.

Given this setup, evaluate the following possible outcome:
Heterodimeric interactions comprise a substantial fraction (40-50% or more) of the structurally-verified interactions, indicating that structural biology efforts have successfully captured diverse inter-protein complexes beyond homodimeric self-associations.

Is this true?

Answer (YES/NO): YES